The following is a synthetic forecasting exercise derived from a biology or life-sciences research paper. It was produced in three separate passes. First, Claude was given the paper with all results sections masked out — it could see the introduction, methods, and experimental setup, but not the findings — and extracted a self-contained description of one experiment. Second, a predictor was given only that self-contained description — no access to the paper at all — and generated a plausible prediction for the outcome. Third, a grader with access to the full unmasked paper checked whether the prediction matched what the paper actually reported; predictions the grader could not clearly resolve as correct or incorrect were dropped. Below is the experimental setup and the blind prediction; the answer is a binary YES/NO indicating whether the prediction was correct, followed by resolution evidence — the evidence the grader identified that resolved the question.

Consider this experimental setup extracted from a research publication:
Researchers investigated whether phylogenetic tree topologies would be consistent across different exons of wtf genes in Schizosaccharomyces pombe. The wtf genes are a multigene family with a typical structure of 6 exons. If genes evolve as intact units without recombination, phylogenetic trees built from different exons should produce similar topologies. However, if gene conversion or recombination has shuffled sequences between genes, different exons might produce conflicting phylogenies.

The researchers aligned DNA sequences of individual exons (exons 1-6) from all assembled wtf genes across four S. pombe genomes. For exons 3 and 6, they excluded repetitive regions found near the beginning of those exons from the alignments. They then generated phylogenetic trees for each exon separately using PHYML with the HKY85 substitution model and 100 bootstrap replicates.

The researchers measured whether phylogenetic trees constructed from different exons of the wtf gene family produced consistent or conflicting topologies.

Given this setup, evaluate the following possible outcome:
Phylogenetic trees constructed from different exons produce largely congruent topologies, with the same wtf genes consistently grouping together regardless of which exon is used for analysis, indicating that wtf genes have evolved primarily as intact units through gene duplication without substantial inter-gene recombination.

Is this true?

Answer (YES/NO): NO